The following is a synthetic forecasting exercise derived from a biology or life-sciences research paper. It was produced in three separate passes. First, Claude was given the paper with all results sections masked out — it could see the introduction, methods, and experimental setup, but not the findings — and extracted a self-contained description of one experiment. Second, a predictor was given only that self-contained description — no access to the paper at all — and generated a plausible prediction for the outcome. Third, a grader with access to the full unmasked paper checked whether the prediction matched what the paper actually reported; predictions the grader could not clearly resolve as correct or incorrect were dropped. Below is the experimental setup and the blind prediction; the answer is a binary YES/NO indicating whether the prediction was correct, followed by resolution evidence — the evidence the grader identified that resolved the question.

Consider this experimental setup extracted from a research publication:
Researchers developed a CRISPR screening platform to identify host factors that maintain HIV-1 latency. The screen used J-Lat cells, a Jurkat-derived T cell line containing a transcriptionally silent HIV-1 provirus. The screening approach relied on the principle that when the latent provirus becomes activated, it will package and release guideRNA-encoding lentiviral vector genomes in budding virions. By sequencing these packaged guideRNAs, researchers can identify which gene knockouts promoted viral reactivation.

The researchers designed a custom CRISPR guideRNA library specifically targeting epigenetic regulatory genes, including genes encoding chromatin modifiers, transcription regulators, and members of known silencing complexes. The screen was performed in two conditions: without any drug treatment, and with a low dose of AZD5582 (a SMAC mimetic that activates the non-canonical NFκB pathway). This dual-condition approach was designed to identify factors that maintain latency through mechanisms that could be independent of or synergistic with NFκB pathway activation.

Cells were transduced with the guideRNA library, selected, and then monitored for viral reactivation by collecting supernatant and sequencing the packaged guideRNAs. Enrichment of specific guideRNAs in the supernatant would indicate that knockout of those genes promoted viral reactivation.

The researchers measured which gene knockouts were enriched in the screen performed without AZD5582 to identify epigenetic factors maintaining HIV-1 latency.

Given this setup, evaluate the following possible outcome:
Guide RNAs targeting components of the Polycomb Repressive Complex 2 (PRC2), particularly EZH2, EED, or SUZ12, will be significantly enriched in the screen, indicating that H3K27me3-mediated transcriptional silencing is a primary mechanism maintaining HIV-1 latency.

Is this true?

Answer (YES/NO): NO